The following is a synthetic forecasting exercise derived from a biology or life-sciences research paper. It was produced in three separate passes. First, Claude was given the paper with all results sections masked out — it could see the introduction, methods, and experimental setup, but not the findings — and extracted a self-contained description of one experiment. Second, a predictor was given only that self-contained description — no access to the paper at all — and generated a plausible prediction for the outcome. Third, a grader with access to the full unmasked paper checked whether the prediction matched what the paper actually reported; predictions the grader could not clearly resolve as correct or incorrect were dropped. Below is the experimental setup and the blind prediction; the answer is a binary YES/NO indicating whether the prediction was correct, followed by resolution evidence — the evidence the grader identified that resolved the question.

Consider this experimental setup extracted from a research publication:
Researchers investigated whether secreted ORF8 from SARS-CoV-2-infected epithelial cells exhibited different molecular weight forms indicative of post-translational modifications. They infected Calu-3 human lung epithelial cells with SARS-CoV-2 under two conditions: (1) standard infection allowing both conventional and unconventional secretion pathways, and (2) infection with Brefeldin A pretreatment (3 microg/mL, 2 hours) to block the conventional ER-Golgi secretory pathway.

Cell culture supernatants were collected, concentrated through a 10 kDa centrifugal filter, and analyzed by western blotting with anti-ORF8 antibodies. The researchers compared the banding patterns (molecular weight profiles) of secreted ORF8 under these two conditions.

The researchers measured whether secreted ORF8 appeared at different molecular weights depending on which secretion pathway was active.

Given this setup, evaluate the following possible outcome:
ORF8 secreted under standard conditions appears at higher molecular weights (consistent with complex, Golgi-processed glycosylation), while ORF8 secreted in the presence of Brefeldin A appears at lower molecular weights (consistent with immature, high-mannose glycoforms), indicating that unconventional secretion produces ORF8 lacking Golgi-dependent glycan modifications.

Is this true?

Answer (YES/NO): NO